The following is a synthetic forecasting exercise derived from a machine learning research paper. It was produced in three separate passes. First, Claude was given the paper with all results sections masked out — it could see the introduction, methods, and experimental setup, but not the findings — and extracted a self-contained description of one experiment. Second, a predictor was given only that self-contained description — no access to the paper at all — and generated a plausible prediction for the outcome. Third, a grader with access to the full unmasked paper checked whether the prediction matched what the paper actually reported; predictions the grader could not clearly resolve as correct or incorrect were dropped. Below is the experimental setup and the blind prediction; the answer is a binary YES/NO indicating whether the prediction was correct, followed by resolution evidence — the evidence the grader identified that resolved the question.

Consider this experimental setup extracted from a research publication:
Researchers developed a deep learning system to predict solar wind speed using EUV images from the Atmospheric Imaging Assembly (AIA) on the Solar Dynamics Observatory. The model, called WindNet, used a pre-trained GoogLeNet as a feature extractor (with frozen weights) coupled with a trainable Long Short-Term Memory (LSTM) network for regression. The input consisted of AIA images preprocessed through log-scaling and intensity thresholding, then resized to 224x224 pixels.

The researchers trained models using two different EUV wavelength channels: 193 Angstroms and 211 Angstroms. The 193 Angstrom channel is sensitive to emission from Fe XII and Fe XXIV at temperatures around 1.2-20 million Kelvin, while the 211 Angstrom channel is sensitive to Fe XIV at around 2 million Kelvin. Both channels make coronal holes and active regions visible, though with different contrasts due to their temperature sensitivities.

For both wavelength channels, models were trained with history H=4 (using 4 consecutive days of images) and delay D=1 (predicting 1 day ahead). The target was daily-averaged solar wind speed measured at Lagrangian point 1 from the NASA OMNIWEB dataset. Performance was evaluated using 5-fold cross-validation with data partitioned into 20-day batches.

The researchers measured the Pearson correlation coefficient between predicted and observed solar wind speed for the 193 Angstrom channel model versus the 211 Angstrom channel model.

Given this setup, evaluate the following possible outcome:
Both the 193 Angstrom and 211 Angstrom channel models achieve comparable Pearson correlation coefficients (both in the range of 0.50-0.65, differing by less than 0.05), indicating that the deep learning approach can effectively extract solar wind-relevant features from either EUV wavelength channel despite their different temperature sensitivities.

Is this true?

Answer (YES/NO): NO